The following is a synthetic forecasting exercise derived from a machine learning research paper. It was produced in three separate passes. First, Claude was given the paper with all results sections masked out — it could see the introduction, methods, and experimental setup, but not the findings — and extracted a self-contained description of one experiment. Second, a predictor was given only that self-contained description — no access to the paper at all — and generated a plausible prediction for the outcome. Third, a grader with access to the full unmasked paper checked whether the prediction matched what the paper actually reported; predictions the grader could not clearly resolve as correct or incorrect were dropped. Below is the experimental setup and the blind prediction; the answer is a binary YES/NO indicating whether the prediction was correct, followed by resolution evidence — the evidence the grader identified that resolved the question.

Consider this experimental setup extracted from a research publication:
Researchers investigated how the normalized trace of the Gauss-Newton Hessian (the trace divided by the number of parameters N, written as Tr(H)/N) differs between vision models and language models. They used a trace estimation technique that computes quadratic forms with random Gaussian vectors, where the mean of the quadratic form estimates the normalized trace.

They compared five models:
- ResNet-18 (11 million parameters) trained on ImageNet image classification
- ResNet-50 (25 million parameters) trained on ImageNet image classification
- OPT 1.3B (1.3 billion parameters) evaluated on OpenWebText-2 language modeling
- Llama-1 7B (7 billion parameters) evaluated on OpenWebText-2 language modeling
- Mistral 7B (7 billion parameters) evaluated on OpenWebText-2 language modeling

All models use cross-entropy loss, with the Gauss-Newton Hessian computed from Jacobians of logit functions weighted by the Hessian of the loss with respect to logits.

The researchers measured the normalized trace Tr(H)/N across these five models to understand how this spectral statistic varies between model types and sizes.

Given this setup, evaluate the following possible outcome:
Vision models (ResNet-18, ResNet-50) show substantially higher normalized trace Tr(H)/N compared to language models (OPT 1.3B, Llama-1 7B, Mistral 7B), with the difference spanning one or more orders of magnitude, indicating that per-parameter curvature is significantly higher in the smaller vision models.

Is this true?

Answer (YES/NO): YES